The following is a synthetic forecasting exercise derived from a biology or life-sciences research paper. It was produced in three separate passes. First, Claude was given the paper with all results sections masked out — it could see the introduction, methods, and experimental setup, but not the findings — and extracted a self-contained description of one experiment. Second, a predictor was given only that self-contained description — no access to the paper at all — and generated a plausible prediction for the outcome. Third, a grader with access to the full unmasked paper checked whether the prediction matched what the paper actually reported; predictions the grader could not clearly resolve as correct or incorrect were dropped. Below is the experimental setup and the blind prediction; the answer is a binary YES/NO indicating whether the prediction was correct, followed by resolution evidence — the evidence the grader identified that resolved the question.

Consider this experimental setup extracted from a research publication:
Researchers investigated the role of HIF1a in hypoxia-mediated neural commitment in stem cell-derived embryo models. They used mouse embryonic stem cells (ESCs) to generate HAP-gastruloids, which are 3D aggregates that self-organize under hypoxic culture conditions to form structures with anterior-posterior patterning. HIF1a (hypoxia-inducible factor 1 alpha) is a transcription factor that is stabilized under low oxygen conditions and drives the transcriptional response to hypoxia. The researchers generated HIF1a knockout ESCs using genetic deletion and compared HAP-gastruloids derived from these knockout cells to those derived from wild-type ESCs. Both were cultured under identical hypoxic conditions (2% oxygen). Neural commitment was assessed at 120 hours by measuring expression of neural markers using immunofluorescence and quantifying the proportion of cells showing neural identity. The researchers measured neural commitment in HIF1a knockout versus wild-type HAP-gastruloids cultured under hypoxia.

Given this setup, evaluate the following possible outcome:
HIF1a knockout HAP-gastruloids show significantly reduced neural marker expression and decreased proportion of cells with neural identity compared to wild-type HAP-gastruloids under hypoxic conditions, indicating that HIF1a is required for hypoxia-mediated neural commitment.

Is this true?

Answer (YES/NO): YES